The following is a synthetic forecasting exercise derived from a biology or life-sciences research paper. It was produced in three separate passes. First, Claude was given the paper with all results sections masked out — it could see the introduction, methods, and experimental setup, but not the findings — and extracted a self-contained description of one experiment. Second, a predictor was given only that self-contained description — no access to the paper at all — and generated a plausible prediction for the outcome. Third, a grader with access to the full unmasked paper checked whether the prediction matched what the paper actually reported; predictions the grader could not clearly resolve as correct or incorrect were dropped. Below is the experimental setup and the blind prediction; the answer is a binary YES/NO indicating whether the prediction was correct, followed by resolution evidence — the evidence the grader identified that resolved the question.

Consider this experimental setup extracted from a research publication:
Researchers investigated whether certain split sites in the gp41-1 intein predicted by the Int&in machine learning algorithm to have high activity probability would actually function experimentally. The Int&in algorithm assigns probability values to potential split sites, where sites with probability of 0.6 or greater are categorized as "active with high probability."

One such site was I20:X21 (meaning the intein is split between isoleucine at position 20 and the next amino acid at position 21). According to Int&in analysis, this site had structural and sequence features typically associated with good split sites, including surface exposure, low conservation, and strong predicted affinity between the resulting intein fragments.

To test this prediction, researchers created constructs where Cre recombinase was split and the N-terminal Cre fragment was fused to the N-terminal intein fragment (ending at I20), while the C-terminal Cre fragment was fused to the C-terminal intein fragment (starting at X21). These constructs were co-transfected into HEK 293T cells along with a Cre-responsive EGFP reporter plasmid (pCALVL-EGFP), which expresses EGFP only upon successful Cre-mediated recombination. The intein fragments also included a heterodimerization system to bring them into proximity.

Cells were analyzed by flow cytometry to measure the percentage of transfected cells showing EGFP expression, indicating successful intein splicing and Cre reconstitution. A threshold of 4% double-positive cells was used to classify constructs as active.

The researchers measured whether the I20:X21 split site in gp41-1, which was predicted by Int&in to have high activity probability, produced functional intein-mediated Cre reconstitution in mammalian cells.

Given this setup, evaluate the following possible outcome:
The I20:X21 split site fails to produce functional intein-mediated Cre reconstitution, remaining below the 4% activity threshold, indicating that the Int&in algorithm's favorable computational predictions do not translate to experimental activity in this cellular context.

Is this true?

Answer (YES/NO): YES